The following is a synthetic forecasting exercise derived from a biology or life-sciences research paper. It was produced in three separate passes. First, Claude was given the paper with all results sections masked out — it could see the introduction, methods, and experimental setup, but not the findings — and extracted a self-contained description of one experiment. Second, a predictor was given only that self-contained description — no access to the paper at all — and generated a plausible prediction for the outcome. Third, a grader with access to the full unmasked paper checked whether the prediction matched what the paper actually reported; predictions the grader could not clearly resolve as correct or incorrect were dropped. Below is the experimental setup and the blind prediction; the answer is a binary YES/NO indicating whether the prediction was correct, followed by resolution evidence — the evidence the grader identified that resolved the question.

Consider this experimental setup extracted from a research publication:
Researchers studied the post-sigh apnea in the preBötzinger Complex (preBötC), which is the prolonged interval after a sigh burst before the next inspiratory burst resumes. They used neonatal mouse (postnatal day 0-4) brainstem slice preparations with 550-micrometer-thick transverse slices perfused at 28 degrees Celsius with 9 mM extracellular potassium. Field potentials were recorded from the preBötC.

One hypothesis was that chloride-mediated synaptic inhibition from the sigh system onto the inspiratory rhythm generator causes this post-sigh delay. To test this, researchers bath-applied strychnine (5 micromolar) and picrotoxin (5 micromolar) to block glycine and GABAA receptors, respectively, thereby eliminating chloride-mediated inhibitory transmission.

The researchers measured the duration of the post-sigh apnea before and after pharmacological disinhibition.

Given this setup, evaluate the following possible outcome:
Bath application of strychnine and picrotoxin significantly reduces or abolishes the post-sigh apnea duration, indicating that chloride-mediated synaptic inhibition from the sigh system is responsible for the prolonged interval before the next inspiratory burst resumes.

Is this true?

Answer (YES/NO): NO